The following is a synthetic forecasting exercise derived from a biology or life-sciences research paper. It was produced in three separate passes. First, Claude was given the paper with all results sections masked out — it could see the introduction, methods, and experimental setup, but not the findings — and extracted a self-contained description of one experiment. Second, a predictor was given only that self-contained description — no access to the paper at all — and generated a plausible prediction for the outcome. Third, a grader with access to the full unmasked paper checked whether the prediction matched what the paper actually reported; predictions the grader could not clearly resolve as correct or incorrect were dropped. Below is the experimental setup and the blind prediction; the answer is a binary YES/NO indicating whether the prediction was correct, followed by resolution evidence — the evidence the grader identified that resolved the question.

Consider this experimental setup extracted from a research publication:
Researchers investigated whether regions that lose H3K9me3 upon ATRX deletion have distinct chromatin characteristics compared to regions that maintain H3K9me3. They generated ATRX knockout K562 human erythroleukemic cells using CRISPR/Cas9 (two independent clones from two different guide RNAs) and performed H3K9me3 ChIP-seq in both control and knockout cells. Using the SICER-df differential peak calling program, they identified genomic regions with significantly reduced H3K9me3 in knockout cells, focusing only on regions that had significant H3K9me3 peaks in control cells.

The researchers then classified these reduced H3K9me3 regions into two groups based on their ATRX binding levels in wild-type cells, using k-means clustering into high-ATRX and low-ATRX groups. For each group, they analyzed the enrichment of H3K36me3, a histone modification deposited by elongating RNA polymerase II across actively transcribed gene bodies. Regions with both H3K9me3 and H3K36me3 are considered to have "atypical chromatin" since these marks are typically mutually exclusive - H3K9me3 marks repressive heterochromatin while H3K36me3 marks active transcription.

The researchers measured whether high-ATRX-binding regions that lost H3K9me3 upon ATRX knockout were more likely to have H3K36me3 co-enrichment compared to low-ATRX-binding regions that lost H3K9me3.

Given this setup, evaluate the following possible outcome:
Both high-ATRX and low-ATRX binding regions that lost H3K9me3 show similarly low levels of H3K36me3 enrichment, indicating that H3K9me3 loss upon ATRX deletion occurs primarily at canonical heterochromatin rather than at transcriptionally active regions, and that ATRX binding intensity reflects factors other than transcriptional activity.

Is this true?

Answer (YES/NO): NO